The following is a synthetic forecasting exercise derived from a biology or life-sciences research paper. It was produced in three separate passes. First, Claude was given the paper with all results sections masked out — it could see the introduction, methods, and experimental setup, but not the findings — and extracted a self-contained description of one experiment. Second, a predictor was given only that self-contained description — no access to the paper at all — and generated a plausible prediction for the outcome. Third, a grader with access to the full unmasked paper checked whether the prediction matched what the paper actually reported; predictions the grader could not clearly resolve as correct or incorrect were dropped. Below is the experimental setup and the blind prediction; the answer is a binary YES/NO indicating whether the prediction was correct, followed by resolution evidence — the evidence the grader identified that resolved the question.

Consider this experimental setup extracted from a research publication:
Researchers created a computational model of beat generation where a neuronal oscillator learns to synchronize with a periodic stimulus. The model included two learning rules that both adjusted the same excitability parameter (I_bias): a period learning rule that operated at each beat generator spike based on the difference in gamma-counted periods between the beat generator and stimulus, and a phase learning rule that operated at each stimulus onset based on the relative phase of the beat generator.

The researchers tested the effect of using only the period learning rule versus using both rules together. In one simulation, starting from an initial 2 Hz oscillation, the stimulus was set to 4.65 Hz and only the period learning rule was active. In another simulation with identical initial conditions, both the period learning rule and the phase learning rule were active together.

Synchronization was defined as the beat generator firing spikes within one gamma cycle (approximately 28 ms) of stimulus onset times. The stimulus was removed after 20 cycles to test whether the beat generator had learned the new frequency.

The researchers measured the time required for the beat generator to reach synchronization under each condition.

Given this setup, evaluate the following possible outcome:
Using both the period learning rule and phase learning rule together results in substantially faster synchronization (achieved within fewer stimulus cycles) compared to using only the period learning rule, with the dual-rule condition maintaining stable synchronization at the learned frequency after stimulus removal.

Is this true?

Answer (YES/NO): YES